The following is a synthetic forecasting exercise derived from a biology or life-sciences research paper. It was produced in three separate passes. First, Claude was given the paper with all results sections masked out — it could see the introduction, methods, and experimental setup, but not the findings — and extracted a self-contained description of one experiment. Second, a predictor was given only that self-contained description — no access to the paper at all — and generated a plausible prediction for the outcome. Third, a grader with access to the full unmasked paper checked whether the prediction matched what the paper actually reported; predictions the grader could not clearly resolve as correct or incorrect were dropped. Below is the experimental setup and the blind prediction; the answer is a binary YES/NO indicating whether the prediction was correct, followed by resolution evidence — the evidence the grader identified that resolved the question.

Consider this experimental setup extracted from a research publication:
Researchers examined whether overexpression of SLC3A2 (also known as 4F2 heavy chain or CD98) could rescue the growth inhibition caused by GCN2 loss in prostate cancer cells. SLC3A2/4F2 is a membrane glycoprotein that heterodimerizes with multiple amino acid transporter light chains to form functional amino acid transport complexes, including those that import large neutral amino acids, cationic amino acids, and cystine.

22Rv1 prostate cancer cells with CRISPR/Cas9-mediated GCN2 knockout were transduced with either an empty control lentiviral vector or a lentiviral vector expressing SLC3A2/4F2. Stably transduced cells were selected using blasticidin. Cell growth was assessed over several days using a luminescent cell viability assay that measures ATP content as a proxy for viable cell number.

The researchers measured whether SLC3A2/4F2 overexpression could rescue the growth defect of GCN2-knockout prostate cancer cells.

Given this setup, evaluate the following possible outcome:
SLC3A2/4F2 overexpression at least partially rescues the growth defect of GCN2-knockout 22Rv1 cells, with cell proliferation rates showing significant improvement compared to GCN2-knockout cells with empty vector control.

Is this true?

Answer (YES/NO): YES